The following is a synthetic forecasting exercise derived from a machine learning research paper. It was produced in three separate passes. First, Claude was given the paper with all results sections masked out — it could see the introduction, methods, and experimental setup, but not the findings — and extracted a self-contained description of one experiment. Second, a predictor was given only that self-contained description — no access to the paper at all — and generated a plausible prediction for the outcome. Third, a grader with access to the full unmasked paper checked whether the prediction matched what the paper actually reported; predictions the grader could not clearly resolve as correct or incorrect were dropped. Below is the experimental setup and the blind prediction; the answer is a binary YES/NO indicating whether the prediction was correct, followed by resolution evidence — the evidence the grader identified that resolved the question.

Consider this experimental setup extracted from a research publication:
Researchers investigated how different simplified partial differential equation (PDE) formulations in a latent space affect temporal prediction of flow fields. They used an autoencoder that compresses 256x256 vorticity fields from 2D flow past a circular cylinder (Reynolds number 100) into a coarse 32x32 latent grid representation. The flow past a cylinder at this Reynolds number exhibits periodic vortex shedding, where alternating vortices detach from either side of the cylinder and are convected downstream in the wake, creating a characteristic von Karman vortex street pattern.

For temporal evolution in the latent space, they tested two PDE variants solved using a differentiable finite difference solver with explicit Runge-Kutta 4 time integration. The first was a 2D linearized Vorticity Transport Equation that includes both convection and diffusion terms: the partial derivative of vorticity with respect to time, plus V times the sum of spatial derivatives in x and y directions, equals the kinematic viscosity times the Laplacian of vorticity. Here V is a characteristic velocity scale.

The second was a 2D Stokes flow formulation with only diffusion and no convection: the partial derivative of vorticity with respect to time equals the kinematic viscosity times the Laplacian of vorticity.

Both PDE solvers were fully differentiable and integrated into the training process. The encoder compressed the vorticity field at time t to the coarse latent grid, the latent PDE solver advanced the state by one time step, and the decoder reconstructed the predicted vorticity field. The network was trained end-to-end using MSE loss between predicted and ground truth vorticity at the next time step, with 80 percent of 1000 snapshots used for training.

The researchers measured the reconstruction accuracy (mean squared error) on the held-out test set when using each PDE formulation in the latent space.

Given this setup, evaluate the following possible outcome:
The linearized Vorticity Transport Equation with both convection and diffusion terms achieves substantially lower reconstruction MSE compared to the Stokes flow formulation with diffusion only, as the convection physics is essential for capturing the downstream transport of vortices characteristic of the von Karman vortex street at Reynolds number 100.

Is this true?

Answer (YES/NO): YES